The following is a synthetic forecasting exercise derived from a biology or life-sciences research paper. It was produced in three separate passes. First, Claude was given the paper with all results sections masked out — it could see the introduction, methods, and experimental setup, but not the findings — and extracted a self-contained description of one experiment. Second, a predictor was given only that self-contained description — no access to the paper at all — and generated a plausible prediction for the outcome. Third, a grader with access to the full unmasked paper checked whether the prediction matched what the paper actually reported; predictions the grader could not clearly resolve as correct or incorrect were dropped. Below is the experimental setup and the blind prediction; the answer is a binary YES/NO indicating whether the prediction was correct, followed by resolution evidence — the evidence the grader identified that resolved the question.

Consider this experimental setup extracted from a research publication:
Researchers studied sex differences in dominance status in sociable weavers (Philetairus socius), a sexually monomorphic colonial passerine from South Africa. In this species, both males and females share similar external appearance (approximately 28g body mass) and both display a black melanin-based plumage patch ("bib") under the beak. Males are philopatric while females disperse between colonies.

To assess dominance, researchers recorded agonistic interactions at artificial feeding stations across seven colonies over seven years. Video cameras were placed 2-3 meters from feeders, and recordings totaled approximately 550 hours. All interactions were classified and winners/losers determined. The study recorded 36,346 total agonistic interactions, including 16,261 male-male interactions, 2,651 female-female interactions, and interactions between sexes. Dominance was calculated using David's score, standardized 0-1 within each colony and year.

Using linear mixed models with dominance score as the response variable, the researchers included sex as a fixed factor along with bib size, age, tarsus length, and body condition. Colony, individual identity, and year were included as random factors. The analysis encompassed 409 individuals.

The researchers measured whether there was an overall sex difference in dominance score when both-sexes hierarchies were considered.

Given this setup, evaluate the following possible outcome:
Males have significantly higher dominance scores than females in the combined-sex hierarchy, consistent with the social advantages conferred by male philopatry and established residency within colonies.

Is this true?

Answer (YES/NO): YES